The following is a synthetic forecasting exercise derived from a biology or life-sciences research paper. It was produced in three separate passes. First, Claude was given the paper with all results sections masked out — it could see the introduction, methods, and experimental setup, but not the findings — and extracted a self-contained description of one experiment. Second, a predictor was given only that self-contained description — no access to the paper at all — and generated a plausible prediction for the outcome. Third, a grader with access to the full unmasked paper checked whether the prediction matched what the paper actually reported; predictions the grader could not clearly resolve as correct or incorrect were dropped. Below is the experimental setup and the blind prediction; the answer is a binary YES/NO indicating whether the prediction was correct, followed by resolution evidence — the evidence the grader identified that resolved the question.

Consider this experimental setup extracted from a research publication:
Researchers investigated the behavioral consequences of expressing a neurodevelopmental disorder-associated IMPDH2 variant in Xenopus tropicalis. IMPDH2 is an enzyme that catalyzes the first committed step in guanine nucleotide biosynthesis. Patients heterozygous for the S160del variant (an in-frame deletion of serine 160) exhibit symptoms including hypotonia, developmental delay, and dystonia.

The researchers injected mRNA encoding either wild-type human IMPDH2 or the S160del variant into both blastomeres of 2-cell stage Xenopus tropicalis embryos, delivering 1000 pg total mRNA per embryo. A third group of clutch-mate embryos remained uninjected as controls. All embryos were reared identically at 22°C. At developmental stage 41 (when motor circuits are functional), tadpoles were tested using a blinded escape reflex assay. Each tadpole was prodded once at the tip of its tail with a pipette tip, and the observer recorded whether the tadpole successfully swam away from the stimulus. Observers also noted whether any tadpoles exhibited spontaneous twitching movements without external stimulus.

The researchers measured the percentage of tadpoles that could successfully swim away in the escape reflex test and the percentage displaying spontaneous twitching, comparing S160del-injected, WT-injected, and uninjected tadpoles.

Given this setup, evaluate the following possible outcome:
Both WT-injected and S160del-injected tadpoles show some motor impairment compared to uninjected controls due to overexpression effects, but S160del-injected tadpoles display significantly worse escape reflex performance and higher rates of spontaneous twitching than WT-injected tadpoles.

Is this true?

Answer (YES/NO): NO